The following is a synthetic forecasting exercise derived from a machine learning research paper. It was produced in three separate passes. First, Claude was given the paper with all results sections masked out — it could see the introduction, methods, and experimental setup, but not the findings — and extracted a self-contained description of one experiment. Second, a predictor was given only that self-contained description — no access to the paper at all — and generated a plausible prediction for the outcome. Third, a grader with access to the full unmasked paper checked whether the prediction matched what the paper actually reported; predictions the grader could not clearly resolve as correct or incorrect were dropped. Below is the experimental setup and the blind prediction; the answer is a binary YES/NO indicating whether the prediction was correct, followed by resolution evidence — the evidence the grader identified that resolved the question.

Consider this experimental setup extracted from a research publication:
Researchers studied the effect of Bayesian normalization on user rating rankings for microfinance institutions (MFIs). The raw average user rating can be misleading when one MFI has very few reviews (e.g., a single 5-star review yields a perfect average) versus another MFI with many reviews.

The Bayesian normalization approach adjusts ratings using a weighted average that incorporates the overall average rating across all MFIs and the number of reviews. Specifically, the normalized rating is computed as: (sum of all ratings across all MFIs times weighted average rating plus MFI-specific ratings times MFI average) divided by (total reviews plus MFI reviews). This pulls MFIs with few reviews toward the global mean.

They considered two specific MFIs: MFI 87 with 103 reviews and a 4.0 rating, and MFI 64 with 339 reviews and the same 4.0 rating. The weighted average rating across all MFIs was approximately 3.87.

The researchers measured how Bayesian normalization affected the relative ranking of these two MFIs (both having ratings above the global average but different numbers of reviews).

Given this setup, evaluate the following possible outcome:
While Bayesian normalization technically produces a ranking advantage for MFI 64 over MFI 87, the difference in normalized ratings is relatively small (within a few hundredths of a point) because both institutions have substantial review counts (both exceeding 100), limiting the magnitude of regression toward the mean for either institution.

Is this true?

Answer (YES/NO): YES